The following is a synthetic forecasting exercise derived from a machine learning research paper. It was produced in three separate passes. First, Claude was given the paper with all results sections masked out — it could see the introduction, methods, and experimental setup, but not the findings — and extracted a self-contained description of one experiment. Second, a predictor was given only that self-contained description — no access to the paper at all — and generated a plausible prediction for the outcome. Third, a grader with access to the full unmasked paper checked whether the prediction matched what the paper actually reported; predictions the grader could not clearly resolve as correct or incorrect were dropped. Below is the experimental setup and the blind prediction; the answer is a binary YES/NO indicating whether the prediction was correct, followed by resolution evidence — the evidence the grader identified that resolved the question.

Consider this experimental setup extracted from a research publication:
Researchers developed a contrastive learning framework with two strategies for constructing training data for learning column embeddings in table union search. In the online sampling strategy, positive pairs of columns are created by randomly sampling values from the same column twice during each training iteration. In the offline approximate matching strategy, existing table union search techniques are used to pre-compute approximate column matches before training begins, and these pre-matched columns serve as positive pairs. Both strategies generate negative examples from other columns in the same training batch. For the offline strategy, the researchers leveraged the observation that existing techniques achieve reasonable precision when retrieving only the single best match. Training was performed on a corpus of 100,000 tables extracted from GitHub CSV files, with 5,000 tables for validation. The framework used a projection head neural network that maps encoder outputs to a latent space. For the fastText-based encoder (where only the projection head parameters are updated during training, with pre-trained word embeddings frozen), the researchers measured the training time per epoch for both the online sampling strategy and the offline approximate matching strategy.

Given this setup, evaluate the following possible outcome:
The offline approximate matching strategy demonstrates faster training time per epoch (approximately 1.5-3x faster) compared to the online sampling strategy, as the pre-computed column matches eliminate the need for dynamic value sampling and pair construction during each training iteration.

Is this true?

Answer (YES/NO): NO